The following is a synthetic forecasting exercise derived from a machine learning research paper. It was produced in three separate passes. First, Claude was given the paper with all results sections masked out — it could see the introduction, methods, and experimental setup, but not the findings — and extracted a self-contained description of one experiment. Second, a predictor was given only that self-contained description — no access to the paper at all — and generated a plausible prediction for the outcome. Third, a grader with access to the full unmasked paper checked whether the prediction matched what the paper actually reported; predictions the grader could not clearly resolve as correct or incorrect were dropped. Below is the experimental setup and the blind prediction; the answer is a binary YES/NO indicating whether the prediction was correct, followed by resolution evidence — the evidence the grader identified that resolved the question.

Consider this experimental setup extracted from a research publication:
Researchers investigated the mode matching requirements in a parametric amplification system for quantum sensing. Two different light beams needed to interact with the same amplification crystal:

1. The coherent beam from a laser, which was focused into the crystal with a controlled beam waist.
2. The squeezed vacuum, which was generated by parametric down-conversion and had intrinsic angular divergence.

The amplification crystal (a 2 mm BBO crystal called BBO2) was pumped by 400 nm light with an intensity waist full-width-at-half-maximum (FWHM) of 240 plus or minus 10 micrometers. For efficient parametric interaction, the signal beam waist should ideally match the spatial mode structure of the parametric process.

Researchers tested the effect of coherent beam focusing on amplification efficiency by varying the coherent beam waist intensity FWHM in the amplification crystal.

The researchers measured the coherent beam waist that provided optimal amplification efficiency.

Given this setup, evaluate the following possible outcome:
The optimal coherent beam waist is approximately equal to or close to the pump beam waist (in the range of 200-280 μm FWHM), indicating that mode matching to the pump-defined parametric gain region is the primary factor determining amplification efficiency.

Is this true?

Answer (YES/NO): NO